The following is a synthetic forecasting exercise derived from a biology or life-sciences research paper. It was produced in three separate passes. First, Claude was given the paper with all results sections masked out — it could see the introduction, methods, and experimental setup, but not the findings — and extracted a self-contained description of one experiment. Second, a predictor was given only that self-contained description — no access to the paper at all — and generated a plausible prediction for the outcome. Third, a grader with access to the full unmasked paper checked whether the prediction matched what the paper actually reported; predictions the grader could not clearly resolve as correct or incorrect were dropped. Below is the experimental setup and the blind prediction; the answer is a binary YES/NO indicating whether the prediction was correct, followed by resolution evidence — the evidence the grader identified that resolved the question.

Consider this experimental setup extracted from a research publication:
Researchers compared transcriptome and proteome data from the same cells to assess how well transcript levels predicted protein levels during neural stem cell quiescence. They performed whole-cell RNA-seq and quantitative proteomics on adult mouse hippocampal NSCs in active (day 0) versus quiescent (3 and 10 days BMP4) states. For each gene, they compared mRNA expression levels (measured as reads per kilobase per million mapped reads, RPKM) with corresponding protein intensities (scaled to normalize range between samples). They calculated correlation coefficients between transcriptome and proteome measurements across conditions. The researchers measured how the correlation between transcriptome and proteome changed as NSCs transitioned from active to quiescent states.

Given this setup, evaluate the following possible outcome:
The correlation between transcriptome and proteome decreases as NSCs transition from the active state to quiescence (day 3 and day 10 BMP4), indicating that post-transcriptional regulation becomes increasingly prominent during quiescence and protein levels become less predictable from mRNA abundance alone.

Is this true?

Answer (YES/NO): YES